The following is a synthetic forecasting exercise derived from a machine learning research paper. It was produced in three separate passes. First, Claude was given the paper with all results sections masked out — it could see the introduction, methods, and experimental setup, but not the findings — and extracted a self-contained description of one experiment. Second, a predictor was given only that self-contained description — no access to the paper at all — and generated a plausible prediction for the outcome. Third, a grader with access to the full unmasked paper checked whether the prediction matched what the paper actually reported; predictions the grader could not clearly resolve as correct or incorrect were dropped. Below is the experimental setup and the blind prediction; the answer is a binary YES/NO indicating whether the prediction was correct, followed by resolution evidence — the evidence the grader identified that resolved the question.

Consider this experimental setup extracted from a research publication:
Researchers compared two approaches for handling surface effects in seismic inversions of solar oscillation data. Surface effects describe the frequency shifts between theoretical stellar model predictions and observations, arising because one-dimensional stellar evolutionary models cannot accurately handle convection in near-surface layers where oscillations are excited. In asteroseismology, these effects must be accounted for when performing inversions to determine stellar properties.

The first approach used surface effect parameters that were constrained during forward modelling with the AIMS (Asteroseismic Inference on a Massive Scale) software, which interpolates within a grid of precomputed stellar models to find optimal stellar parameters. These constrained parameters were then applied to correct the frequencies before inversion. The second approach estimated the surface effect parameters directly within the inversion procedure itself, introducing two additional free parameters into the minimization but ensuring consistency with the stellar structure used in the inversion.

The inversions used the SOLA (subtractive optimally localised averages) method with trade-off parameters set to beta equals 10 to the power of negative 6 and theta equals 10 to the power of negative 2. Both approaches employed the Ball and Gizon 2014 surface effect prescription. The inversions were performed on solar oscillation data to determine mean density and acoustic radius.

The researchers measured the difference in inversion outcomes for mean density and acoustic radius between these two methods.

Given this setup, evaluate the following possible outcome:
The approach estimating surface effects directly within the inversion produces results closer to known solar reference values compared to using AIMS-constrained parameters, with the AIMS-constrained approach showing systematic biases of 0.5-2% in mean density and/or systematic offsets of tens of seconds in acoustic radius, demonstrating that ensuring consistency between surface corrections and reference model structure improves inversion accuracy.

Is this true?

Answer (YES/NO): NO